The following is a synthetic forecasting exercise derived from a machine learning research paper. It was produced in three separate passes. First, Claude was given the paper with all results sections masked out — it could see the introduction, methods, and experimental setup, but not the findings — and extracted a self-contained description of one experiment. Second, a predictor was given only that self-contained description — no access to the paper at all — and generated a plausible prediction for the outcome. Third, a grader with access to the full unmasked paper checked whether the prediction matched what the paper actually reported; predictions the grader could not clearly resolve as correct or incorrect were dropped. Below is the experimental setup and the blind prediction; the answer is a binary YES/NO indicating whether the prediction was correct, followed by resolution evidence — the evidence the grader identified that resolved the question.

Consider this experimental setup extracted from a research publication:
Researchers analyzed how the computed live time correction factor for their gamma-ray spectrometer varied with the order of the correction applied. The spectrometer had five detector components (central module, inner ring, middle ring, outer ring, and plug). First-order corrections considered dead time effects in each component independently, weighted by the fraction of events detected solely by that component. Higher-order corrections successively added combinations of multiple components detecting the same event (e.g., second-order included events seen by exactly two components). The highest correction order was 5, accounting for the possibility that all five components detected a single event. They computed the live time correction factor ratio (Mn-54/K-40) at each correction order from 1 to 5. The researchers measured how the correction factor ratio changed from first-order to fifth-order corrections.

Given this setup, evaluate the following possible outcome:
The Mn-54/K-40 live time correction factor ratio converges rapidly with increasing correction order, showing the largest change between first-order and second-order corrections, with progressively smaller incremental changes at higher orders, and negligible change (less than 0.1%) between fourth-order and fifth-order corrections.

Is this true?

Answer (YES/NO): YES